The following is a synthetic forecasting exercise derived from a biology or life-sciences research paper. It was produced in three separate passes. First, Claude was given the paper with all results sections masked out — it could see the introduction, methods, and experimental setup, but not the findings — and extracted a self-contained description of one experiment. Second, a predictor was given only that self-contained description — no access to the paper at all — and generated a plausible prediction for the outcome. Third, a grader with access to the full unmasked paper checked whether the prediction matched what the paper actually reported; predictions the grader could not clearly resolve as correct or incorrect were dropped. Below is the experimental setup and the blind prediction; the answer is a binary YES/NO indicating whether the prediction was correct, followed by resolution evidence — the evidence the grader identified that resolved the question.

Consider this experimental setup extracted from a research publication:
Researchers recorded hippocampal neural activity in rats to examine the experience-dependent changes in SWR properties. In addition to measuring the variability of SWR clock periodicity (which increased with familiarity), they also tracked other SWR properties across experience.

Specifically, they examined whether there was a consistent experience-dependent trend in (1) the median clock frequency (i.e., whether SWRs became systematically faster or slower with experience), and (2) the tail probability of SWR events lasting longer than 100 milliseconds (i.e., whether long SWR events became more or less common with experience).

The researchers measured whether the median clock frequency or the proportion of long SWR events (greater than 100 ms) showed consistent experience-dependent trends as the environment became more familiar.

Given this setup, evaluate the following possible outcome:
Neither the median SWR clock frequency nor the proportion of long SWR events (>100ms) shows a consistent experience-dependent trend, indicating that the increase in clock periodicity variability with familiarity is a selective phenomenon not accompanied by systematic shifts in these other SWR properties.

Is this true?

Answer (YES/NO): YES